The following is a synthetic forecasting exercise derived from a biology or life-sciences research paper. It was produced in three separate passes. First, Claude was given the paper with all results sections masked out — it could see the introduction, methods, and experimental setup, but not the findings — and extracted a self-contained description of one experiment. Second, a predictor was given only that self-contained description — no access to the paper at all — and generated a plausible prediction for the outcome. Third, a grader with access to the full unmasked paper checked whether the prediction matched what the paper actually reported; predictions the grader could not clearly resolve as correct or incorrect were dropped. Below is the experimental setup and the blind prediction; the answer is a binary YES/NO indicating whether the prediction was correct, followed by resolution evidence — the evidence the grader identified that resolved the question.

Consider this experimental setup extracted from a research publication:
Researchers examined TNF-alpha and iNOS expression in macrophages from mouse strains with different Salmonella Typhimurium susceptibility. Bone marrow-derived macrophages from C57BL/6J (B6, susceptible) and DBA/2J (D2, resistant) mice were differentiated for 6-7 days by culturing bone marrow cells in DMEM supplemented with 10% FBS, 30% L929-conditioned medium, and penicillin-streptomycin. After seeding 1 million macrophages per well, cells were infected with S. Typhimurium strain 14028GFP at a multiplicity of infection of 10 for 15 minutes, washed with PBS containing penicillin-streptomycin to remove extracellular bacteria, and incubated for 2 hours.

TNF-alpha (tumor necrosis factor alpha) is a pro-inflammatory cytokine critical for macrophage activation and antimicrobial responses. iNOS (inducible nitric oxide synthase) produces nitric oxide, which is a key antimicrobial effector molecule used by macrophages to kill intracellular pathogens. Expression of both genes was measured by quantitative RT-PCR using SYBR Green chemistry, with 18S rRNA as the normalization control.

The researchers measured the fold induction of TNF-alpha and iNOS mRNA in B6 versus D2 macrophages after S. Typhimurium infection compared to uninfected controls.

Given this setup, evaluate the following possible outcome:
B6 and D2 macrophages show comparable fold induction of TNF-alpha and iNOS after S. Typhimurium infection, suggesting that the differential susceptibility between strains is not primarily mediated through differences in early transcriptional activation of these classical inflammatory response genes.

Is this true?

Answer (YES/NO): NO